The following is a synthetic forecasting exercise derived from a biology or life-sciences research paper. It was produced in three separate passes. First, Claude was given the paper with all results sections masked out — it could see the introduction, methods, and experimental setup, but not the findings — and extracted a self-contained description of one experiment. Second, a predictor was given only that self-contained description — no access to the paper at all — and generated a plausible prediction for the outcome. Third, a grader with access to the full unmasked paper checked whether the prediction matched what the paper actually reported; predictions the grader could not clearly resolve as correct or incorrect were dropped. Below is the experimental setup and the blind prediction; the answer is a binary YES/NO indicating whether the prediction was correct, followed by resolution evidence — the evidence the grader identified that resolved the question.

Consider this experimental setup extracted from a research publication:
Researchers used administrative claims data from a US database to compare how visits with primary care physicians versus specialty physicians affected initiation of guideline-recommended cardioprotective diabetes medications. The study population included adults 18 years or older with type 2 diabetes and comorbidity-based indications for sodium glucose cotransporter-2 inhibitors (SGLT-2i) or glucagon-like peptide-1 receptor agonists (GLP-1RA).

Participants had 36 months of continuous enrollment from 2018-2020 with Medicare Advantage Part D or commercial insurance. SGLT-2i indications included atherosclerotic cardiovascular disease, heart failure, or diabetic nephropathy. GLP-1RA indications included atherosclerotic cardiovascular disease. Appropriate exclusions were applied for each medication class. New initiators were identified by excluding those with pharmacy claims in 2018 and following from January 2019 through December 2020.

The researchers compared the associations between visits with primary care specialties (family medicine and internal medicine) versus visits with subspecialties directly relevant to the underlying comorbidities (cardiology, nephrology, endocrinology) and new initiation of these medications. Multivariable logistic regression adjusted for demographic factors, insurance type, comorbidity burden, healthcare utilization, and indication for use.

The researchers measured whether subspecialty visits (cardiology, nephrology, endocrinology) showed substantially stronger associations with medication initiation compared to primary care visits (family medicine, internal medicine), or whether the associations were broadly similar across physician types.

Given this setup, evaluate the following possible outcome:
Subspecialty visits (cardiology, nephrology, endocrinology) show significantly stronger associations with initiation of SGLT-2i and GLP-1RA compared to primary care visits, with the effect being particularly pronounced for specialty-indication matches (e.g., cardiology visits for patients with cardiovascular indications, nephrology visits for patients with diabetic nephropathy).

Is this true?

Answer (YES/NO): NO